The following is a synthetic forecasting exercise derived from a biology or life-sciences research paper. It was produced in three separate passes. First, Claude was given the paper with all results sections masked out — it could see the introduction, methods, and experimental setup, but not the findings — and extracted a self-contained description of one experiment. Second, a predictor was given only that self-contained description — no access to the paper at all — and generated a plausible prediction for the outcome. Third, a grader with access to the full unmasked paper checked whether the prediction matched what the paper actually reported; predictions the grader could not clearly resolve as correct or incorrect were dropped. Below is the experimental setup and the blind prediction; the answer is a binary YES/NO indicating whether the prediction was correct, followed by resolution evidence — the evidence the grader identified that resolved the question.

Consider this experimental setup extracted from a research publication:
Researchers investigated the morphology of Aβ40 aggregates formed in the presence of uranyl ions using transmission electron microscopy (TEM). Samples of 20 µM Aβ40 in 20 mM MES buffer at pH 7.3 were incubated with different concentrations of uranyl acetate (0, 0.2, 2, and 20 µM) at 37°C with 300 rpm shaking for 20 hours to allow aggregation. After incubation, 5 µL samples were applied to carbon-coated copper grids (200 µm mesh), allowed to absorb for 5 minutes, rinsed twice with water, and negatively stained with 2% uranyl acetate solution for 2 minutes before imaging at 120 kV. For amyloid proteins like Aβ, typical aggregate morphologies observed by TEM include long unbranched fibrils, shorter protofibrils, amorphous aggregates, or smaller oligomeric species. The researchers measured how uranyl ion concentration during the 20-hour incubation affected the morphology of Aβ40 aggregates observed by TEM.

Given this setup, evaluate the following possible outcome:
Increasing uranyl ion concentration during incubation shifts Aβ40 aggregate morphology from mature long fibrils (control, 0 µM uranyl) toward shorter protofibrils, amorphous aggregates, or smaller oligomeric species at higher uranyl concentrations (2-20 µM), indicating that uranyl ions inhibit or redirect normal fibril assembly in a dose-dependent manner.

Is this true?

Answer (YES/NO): YES